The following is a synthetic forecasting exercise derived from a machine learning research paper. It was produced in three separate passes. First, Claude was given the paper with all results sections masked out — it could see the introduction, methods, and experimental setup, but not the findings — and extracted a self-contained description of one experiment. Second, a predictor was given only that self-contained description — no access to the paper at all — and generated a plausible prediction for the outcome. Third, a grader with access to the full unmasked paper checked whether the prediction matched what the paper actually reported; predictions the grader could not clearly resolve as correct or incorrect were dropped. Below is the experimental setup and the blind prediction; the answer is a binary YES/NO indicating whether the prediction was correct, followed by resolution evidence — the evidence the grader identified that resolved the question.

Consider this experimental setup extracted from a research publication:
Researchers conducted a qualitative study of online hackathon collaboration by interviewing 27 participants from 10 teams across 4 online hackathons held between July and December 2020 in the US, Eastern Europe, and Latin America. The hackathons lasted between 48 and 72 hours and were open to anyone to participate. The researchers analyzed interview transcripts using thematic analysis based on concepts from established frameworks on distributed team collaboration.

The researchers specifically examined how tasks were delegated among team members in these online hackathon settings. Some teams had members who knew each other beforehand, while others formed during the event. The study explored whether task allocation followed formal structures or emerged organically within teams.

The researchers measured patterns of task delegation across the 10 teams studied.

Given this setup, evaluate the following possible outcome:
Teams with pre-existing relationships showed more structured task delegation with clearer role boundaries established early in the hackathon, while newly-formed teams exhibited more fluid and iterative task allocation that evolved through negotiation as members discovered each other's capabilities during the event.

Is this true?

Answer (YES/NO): NO